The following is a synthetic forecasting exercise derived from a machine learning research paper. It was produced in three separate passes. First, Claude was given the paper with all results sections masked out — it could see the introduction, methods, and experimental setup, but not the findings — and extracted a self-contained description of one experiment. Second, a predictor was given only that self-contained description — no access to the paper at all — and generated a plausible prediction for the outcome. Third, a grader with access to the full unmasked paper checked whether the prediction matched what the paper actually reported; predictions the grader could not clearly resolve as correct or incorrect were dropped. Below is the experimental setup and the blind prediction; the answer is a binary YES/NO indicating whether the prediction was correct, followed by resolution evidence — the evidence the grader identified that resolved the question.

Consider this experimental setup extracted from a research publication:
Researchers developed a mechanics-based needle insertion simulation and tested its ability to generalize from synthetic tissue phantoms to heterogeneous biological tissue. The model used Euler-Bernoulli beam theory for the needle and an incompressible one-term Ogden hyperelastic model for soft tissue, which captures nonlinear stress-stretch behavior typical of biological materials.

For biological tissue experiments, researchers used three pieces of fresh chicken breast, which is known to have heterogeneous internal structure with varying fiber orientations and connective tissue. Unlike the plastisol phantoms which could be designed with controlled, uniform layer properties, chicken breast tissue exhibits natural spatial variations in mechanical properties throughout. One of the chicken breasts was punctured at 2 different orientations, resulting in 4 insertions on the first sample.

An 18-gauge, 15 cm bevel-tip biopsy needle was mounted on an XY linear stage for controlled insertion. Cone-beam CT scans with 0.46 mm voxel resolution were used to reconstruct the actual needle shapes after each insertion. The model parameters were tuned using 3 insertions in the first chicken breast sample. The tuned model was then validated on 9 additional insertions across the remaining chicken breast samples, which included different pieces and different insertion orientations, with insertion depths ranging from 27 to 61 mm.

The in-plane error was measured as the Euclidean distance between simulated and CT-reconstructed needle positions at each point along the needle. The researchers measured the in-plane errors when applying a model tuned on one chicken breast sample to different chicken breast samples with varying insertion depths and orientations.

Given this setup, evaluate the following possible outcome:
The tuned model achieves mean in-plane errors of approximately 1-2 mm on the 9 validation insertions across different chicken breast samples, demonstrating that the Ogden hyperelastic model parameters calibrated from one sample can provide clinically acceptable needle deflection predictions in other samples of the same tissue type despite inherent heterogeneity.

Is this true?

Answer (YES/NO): NO